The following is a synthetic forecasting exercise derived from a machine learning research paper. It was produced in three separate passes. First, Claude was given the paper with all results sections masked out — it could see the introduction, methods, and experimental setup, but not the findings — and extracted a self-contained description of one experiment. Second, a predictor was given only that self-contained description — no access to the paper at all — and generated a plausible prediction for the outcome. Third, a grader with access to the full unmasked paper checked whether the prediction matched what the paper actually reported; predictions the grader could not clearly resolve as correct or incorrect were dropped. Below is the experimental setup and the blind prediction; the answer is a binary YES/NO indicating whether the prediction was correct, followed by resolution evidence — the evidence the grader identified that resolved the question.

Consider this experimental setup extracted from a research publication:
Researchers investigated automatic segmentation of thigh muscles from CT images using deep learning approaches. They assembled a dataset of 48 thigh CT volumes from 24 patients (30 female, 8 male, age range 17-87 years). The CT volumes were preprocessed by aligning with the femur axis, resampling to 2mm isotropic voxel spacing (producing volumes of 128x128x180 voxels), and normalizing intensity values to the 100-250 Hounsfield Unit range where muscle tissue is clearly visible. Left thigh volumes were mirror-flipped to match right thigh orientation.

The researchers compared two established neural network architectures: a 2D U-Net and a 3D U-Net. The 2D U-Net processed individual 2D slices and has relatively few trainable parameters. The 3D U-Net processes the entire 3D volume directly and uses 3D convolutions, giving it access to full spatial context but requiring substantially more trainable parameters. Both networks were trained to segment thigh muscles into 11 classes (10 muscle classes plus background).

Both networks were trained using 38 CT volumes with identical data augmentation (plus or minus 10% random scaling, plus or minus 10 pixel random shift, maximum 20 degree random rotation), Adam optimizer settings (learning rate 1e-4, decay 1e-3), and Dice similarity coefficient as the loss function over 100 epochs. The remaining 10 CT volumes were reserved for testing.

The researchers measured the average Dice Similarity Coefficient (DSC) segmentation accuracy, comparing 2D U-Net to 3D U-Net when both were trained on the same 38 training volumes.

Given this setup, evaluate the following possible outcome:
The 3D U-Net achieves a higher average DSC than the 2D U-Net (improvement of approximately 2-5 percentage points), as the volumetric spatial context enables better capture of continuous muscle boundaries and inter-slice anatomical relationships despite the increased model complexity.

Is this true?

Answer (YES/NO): NO